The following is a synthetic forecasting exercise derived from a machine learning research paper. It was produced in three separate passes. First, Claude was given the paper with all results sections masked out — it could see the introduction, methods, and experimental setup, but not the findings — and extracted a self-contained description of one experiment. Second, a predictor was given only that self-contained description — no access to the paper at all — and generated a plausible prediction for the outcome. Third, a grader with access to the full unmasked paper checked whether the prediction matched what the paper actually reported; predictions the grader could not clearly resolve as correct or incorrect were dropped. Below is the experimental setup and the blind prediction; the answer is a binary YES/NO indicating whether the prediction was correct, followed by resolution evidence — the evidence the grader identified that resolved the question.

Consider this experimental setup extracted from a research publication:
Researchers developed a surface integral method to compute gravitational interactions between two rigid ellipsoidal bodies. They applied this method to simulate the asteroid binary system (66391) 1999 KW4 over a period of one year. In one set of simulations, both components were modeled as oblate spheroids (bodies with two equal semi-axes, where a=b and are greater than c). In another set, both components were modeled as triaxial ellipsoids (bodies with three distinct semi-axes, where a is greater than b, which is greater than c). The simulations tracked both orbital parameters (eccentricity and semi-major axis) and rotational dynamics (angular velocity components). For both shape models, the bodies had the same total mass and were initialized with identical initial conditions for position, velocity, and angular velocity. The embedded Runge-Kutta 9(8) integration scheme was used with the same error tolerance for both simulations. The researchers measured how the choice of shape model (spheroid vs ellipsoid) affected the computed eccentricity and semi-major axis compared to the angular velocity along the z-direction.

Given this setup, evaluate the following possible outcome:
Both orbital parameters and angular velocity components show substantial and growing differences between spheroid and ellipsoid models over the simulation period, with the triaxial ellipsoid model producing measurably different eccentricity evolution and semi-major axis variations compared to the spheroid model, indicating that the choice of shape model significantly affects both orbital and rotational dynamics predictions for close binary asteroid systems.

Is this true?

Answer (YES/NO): NO